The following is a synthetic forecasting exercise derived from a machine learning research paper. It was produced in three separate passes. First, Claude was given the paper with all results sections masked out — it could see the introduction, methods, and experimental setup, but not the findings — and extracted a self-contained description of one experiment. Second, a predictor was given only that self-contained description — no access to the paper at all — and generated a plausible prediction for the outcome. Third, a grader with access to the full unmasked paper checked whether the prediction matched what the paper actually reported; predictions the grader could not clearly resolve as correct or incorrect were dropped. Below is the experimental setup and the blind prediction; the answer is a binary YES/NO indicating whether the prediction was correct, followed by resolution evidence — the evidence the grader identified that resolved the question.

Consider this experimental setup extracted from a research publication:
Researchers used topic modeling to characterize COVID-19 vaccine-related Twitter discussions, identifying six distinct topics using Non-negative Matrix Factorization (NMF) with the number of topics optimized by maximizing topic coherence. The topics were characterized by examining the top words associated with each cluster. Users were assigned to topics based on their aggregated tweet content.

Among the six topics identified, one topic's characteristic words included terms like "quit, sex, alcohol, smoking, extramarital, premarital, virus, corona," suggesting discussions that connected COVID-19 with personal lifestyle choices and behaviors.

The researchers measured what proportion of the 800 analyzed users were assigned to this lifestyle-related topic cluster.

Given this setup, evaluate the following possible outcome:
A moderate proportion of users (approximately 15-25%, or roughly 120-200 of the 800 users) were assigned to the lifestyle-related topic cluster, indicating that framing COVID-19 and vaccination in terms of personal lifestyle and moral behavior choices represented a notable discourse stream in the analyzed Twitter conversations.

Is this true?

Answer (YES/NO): NO